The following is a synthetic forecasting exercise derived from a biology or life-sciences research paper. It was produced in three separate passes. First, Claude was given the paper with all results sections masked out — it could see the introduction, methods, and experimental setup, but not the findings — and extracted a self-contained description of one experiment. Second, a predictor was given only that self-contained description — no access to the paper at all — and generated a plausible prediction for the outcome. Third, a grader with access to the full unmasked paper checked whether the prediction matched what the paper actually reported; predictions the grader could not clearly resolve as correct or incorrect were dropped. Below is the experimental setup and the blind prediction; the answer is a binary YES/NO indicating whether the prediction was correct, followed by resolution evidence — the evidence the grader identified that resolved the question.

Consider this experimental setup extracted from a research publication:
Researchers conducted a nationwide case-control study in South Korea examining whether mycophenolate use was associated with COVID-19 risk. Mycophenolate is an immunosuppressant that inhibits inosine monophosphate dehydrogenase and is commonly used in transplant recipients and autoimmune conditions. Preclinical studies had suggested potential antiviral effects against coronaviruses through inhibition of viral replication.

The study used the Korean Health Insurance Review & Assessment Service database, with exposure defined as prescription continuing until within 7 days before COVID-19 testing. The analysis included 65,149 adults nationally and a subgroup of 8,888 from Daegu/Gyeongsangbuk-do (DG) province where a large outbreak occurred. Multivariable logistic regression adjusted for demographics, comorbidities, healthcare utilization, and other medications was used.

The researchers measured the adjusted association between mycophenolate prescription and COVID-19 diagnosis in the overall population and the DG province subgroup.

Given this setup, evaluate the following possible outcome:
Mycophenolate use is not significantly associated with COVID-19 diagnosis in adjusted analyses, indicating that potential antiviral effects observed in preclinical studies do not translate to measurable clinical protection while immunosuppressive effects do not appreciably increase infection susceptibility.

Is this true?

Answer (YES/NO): YES